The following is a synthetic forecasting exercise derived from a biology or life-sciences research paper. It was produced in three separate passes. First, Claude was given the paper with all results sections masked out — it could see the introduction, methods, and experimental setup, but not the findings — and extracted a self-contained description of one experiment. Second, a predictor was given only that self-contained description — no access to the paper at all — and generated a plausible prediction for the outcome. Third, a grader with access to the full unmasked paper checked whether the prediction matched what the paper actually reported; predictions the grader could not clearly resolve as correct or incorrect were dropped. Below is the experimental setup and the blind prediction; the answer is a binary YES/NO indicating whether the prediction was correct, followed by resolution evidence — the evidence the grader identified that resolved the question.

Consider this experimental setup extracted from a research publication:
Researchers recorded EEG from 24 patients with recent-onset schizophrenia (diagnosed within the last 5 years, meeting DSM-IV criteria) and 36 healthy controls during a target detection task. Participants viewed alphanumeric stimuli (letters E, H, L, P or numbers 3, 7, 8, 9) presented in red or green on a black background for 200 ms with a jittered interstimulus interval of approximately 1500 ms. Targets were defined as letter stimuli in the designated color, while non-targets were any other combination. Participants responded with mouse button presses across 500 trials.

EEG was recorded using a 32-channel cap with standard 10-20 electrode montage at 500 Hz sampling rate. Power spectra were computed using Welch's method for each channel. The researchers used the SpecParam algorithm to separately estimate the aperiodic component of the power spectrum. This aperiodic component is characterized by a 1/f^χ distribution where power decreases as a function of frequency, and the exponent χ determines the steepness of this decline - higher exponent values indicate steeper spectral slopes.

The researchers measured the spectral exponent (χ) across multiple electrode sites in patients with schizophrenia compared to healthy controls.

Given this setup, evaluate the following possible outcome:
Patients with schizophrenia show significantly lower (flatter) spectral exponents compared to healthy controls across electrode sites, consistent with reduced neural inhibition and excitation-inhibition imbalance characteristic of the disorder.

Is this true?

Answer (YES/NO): NO